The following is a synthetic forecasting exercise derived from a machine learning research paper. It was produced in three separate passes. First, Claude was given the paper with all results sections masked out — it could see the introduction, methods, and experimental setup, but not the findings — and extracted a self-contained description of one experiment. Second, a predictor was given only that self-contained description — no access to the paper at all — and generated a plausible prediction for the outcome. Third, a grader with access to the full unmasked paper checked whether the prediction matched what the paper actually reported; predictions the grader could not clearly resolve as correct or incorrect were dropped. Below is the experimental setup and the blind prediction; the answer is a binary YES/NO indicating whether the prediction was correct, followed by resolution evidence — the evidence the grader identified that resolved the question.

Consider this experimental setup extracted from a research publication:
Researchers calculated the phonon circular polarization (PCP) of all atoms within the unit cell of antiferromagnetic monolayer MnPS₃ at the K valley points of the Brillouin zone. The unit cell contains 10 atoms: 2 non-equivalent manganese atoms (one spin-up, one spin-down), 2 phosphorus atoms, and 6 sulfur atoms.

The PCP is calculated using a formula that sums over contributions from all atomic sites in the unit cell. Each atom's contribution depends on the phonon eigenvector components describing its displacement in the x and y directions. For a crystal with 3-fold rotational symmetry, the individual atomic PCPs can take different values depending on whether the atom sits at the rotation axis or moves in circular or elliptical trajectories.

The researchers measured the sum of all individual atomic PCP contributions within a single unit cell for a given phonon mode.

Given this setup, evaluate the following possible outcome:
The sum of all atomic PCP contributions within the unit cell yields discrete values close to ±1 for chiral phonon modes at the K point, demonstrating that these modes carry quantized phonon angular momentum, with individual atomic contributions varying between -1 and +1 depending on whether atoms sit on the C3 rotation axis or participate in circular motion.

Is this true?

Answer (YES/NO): NO